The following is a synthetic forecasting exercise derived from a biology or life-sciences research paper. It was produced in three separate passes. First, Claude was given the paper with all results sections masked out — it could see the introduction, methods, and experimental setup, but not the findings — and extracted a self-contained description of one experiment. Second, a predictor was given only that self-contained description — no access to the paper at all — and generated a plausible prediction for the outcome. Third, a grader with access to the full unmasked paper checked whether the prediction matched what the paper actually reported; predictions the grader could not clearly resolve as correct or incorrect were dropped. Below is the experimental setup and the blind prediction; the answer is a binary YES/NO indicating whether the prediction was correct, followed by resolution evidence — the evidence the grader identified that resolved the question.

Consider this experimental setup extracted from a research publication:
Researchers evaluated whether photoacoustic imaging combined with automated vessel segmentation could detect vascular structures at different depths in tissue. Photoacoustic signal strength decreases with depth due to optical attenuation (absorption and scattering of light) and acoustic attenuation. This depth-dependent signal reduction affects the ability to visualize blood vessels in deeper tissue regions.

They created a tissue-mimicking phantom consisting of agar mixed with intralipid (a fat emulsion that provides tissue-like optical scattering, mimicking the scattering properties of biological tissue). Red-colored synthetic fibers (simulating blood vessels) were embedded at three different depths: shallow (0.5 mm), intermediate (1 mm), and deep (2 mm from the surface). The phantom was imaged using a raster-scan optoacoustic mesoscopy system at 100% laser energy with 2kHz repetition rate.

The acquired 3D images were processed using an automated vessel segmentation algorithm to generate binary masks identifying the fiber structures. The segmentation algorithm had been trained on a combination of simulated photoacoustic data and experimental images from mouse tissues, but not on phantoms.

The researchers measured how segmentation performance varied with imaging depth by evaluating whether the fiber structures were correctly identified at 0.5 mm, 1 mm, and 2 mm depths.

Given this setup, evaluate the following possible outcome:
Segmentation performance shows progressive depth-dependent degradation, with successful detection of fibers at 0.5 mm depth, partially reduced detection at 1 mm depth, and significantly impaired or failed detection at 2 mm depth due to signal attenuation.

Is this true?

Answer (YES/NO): NO